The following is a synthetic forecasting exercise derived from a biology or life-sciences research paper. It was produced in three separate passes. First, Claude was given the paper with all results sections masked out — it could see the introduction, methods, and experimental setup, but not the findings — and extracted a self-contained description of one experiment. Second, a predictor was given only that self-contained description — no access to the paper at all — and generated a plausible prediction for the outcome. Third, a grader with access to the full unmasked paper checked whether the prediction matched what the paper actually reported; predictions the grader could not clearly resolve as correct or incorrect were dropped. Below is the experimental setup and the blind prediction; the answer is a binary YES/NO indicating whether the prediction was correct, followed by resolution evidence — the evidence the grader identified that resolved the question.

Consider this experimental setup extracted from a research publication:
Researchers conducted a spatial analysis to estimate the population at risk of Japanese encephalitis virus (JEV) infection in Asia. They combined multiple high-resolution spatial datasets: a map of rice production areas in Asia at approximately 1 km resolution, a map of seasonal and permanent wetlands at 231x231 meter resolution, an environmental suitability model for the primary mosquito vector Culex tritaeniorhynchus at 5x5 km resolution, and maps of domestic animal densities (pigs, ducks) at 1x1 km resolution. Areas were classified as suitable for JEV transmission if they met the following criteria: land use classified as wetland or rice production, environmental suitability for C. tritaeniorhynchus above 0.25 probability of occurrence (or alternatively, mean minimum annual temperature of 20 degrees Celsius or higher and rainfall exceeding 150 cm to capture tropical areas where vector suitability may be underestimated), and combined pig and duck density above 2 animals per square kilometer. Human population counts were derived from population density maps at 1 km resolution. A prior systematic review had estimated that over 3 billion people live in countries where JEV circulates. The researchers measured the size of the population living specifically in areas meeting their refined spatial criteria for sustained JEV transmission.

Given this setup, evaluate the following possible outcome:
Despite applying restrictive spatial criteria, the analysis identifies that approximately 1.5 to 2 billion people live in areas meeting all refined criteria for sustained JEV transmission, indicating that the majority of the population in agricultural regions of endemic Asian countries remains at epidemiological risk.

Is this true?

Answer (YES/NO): NO